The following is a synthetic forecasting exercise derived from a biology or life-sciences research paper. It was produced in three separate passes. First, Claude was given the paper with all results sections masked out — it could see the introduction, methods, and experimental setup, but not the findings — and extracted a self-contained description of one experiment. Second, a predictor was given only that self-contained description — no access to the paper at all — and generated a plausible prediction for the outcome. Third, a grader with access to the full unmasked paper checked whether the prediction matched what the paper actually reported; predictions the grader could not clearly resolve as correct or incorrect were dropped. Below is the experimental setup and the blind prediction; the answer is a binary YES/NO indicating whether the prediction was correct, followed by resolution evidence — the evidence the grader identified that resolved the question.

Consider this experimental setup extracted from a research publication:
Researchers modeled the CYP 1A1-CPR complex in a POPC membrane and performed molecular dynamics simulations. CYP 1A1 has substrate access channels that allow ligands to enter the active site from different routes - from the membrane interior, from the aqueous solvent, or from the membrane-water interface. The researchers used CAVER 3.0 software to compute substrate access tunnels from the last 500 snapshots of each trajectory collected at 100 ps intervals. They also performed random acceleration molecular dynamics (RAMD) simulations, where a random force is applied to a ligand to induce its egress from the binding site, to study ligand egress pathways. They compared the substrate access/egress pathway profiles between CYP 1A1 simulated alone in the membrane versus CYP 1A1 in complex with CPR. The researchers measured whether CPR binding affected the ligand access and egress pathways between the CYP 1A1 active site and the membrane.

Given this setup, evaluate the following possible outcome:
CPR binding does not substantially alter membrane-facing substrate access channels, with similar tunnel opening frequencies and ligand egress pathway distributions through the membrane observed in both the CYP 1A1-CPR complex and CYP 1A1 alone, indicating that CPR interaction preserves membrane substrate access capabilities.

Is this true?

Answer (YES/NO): NO